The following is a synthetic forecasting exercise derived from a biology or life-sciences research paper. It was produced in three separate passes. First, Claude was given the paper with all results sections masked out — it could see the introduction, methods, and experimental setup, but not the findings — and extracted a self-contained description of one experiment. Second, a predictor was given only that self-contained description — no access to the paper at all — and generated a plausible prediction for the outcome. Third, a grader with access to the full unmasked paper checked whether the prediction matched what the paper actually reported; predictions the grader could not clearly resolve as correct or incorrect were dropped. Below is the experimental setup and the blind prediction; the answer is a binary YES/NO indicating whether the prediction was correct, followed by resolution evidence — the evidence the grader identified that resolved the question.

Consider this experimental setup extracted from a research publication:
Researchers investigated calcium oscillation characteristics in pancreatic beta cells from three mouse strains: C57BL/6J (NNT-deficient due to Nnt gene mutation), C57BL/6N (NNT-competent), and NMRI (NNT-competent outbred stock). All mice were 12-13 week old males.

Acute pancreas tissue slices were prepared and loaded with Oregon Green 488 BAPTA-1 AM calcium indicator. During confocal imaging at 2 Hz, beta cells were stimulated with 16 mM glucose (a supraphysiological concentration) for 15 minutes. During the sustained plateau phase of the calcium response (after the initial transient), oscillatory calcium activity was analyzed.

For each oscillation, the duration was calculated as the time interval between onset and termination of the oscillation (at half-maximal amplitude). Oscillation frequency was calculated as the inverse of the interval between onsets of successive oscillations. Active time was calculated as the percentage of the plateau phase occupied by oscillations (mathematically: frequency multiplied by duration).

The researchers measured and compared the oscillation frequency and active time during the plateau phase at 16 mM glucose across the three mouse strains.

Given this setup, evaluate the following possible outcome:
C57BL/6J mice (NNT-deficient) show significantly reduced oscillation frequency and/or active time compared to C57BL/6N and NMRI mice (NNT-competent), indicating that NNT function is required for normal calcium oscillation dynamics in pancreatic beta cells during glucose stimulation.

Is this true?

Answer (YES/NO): NO